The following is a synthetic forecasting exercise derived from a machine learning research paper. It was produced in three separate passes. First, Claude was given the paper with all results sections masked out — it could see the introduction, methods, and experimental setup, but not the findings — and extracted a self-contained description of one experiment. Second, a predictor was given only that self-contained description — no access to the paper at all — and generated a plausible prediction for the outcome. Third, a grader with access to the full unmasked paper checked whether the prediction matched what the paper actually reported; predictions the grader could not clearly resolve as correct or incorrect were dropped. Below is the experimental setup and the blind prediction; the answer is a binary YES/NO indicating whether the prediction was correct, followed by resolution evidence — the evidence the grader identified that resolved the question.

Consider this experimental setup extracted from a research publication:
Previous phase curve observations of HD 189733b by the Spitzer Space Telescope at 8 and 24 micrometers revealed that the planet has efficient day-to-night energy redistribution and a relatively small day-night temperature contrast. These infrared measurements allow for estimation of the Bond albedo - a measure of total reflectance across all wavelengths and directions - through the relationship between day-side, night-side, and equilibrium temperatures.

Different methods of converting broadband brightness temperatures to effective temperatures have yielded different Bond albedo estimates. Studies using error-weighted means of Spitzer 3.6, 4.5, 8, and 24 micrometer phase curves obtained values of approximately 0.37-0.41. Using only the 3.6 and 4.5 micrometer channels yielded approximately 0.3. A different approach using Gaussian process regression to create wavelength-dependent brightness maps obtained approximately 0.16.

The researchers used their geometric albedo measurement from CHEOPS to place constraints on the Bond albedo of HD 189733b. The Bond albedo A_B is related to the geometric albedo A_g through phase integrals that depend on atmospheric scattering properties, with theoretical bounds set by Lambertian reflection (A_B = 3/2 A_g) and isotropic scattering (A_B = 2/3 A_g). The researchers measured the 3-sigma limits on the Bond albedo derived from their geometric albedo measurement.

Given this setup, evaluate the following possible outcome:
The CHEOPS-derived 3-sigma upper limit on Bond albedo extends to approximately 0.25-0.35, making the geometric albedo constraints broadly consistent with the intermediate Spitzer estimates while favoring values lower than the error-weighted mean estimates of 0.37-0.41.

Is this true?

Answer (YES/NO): NO